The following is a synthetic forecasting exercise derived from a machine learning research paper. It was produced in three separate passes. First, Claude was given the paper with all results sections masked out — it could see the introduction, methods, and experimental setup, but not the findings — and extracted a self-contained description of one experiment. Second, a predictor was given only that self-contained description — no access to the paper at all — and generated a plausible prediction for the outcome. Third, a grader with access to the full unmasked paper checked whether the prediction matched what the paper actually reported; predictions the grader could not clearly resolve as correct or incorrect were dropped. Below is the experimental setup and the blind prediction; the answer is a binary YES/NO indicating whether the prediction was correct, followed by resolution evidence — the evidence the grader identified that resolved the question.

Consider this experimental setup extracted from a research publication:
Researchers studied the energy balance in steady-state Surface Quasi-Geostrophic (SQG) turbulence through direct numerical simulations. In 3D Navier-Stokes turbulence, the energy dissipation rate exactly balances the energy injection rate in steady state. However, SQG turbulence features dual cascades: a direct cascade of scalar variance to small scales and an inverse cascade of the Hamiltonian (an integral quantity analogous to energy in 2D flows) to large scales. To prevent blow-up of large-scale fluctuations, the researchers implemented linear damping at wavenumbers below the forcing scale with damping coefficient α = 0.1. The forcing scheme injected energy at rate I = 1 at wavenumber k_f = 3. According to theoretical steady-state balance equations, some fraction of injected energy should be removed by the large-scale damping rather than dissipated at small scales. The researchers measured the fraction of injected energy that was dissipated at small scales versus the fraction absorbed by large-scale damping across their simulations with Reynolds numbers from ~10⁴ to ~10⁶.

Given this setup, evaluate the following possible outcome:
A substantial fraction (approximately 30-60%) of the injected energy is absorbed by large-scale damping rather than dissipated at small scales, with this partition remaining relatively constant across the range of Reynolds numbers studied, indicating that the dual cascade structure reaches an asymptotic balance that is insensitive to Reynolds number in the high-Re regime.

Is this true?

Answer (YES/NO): NO